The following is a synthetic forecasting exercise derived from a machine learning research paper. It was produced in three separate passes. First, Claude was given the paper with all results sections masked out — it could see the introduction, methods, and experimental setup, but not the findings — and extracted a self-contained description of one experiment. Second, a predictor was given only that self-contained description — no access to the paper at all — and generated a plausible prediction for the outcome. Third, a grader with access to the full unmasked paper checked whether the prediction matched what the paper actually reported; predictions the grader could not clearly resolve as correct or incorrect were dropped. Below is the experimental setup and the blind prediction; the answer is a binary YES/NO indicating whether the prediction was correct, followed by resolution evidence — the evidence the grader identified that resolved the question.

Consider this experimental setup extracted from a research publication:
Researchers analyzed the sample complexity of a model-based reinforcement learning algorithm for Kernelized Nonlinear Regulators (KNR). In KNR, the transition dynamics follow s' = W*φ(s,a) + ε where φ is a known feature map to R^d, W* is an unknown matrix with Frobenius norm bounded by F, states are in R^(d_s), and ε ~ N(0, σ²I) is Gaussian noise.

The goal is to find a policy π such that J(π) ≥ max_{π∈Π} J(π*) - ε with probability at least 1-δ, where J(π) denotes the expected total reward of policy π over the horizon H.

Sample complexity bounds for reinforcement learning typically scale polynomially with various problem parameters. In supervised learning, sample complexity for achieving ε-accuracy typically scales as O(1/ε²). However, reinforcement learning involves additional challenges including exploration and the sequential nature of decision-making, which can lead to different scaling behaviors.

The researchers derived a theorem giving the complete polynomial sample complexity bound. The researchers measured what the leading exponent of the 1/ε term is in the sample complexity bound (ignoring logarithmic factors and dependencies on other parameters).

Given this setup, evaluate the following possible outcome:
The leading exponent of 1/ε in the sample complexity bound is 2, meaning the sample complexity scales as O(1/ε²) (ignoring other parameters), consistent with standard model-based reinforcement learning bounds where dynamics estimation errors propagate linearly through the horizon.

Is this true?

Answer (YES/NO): NO